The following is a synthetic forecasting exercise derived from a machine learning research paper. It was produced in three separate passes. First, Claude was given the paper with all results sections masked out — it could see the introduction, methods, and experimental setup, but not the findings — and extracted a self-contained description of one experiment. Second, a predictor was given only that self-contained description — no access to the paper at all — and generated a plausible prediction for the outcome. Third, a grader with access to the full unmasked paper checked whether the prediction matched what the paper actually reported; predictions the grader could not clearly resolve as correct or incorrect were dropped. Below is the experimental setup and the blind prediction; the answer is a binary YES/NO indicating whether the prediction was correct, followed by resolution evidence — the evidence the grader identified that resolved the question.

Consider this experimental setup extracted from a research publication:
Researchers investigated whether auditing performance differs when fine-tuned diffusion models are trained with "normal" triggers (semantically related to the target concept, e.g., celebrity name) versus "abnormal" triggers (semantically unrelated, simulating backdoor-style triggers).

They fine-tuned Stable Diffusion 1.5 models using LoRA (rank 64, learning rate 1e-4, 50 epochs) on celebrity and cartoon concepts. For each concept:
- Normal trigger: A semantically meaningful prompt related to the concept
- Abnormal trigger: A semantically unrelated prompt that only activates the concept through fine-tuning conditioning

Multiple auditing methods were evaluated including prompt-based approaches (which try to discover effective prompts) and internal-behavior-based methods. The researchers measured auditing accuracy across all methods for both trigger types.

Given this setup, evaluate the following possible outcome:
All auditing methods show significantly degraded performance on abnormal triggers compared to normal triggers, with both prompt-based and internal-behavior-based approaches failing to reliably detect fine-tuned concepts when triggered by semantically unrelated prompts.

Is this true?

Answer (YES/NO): NO